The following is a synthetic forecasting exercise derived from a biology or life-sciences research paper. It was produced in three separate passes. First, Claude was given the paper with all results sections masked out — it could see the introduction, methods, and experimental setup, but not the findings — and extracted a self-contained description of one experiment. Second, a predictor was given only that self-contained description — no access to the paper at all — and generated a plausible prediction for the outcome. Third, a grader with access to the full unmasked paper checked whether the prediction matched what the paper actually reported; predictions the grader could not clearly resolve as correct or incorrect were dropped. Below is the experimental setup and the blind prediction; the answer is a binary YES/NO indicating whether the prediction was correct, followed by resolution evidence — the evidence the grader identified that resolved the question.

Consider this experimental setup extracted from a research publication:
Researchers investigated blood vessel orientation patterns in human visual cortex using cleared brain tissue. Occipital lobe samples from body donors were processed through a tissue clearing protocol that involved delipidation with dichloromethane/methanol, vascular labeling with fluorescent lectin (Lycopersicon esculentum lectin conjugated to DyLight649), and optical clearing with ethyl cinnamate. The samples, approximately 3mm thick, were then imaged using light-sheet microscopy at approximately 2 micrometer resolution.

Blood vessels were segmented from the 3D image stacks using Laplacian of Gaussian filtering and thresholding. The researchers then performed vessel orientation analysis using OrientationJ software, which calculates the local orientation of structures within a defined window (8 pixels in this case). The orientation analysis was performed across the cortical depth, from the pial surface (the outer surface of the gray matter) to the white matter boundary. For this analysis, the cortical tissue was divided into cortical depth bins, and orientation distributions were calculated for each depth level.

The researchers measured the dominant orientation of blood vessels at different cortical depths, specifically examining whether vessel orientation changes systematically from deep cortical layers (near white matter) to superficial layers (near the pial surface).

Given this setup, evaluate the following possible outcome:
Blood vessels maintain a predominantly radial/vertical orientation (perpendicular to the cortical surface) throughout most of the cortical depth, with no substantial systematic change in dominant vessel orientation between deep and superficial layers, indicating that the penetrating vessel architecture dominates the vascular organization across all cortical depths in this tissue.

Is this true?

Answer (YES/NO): NO